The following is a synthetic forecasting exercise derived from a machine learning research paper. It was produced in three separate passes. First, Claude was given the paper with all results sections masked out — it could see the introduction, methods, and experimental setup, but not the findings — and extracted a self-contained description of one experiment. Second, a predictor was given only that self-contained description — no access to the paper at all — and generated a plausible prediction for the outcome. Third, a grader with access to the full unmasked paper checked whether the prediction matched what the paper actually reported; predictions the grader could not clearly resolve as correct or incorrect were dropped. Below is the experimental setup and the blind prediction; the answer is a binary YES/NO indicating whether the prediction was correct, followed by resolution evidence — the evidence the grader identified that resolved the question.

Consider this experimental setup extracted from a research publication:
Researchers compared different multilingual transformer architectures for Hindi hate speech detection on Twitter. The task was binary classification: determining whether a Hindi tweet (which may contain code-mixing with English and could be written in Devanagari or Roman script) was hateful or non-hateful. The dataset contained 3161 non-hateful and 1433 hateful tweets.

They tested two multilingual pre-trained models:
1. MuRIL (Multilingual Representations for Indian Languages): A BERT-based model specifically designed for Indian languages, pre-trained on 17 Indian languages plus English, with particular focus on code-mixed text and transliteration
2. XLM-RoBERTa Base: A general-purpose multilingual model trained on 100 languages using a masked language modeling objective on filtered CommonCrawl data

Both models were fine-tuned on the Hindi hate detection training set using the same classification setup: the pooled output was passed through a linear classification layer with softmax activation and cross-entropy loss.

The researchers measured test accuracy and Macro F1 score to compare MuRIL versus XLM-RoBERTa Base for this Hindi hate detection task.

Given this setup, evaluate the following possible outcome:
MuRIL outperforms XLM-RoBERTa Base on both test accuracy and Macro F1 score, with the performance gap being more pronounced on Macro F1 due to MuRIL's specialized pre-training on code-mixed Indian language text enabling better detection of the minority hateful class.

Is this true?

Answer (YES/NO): NO